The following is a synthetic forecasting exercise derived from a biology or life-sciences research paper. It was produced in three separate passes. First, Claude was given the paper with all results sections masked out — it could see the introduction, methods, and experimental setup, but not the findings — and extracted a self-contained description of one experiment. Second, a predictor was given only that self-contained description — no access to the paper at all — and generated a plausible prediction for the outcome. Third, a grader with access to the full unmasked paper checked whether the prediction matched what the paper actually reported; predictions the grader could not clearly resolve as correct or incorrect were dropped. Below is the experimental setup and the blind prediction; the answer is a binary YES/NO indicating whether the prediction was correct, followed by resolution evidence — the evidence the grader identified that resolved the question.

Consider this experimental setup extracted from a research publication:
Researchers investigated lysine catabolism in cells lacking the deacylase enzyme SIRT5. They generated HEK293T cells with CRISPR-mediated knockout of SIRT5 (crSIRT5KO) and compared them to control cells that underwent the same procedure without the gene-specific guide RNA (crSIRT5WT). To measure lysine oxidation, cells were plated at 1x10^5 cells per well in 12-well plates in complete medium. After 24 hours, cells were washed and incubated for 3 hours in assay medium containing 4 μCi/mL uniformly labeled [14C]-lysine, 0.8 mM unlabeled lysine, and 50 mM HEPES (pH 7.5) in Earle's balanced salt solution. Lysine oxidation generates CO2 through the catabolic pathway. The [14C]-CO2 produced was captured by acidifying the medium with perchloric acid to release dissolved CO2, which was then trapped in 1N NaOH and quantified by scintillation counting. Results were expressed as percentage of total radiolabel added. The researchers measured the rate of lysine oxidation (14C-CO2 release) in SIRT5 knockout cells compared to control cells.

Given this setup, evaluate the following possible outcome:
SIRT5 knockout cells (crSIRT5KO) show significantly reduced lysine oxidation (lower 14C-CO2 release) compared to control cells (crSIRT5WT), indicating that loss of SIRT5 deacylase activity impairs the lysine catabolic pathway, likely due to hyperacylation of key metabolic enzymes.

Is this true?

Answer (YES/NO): YES